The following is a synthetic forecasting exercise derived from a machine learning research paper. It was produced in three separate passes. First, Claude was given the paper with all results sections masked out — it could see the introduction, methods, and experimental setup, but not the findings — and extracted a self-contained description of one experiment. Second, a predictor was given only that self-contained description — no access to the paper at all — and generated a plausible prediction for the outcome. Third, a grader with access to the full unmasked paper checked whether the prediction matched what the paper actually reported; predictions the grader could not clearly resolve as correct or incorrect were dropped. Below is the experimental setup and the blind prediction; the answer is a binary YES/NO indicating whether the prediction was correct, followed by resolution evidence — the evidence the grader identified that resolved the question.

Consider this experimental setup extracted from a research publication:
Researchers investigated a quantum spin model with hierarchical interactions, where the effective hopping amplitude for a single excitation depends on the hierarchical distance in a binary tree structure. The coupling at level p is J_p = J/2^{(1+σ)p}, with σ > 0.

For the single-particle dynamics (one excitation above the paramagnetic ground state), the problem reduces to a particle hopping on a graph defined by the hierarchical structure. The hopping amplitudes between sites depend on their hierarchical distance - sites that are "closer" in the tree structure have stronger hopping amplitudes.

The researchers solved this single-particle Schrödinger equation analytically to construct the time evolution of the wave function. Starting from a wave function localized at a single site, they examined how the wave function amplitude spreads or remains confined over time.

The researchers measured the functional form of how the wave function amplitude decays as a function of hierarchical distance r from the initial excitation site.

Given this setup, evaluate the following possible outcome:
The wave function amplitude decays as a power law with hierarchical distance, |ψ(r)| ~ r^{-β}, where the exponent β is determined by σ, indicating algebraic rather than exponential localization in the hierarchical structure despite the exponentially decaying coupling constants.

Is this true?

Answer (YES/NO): NO